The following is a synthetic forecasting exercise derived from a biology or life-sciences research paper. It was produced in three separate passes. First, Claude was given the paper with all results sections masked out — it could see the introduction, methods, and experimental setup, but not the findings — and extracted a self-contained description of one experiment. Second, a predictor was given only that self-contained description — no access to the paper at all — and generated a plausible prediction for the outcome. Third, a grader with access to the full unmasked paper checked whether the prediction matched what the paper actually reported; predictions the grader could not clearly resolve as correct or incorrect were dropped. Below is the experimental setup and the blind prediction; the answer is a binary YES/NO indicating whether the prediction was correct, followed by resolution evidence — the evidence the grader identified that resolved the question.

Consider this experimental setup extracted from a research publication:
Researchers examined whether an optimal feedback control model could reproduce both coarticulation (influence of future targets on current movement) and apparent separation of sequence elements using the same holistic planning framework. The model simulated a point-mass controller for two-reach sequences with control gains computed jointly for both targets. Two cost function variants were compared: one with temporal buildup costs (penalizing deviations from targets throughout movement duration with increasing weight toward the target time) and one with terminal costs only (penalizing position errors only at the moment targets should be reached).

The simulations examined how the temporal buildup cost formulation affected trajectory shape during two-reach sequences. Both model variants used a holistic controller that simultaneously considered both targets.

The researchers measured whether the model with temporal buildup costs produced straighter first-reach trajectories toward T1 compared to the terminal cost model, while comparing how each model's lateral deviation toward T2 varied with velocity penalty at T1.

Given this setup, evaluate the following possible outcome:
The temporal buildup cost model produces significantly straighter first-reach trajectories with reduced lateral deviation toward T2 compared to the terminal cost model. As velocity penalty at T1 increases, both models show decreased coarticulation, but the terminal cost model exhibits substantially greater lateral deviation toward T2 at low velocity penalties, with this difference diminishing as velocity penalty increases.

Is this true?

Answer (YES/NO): NO